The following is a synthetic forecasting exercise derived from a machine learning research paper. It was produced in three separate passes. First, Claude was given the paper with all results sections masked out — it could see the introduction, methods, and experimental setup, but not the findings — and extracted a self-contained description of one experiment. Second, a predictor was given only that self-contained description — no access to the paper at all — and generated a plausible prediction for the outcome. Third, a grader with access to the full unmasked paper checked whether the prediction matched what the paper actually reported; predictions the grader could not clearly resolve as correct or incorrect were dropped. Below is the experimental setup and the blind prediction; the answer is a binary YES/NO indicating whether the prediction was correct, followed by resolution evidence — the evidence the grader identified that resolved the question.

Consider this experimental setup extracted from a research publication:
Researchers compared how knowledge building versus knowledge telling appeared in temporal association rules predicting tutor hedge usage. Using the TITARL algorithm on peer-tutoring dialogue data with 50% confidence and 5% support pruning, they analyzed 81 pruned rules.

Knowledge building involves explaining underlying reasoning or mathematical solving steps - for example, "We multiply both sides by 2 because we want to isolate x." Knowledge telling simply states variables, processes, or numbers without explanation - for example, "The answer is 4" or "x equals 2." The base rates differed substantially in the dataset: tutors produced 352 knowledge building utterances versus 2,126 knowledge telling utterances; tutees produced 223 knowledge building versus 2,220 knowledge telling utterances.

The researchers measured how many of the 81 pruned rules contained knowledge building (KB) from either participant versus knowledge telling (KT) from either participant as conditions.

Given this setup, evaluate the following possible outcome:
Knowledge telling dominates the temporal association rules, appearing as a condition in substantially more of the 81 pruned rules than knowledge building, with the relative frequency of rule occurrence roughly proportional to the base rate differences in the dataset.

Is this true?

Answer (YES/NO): NO